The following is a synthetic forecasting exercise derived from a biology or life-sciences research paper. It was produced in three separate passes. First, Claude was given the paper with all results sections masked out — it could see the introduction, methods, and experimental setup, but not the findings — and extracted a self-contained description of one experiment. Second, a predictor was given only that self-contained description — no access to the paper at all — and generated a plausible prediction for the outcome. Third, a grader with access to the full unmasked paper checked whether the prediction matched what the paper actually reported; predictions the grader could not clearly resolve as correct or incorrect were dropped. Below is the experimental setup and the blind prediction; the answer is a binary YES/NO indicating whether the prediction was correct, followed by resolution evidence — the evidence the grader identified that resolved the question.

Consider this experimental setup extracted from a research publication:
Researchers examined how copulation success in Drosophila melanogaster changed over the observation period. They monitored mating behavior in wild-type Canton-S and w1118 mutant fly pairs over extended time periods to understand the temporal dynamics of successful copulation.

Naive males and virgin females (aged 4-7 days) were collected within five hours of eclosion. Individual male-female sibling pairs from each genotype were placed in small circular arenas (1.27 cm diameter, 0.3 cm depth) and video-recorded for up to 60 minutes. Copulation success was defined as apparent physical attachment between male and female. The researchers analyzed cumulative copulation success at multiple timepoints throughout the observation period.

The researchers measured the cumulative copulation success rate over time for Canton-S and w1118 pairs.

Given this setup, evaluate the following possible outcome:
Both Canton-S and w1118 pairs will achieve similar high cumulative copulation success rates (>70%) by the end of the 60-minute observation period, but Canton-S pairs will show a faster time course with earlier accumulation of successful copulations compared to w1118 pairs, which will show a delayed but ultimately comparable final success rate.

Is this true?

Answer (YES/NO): NO